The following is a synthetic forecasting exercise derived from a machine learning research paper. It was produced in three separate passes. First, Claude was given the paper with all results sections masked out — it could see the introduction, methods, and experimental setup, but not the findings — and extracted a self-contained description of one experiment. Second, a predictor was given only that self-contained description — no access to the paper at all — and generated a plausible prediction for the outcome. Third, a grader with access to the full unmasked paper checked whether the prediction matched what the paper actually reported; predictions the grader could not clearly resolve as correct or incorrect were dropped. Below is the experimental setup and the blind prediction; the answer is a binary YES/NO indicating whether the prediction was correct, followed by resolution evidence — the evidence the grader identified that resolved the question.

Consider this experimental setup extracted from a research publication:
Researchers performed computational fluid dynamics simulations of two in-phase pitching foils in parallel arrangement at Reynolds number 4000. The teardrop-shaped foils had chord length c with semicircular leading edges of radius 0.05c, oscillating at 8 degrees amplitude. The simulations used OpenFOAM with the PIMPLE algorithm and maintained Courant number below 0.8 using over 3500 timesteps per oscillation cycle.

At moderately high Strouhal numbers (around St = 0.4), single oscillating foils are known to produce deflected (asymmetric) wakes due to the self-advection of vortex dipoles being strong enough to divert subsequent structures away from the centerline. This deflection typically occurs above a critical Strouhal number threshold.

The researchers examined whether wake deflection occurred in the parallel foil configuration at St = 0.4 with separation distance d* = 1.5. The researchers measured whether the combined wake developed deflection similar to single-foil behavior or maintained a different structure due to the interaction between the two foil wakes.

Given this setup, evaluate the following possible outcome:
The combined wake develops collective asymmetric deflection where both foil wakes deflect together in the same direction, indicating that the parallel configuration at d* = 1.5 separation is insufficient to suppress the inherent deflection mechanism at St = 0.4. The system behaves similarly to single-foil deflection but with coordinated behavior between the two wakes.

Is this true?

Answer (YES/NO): NO